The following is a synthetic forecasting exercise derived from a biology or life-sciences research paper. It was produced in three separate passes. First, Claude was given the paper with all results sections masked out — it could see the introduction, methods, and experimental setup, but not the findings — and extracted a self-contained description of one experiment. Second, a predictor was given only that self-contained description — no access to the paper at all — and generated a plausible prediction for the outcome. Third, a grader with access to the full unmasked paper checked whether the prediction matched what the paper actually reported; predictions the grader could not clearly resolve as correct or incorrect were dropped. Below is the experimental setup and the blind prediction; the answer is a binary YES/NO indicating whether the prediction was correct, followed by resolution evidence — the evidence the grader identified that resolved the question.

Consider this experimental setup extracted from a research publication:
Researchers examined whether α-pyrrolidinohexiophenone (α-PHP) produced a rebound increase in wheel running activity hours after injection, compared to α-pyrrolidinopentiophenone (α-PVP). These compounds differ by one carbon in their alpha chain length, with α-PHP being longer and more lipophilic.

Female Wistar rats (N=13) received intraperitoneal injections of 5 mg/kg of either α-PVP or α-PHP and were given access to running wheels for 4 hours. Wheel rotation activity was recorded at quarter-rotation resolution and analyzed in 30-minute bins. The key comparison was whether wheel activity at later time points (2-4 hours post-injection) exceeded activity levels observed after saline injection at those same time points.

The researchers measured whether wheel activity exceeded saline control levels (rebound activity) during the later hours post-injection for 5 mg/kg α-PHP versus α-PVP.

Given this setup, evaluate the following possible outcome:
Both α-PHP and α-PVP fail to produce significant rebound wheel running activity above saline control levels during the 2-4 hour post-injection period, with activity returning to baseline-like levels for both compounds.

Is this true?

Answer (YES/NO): NO